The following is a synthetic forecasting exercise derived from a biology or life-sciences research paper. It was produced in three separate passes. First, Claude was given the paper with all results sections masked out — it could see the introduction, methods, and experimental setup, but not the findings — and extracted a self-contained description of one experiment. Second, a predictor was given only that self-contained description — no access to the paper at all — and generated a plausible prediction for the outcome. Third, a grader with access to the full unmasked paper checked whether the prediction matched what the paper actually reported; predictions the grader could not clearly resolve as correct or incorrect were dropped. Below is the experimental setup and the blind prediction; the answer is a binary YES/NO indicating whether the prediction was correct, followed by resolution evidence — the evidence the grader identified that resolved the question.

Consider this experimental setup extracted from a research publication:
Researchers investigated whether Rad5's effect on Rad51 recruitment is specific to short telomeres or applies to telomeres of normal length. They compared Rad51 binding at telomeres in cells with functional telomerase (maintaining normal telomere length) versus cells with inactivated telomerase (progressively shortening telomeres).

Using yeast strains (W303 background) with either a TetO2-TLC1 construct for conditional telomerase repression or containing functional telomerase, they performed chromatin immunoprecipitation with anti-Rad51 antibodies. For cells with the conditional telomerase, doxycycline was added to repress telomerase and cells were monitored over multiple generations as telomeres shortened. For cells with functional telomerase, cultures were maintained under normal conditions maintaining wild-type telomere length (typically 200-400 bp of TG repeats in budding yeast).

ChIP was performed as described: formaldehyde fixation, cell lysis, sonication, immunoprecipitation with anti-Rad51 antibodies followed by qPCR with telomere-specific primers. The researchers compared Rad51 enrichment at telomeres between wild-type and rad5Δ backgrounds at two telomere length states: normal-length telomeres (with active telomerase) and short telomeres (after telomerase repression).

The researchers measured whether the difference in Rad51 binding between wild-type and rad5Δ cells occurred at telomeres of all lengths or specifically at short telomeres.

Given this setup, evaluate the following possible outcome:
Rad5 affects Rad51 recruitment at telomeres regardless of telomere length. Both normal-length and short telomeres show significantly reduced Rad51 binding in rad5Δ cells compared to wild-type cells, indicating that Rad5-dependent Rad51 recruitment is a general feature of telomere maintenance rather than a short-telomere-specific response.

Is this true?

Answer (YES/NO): NO